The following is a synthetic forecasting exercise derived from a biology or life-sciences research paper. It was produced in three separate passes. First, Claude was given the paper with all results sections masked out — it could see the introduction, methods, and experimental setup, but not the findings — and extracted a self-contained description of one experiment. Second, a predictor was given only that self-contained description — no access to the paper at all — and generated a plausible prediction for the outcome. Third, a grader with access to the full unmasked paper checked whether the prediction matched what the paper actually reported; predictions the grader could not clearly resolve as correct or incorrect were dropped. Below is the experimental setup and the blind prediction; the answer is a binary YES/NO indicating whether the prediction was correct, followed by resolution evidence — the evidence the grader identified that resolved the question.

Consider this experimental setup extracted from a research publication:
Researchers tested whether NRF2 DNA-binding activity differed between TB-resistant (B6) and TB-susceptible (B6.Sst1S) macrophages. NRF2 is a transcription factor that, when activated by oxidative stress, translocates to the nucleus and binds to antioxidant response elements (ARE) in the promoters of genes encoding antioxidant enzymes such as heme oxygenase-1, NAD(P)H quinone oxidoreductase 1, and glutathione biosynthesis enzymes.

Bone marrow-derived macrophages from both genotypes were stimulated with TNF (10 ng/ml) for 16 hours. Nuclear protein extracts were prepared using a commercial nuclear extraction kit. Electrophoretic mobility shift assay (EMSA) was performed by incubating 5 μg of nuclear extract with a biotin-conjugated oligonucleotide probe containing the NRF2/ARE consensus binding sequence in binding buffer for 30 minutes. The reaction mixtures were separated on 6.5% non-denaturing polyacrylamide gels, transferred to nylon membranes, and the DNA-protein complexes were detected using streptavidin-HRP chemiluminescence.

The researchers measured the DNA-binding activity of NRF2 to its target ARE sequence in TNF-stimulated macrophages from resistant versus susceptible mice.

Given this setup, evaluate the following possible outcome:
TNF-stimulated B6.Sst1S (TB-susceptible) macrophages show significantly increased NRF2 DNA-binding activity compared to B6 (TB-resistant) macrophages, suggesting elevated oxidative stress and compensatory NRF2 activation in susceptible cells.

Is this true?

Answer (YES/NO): NO